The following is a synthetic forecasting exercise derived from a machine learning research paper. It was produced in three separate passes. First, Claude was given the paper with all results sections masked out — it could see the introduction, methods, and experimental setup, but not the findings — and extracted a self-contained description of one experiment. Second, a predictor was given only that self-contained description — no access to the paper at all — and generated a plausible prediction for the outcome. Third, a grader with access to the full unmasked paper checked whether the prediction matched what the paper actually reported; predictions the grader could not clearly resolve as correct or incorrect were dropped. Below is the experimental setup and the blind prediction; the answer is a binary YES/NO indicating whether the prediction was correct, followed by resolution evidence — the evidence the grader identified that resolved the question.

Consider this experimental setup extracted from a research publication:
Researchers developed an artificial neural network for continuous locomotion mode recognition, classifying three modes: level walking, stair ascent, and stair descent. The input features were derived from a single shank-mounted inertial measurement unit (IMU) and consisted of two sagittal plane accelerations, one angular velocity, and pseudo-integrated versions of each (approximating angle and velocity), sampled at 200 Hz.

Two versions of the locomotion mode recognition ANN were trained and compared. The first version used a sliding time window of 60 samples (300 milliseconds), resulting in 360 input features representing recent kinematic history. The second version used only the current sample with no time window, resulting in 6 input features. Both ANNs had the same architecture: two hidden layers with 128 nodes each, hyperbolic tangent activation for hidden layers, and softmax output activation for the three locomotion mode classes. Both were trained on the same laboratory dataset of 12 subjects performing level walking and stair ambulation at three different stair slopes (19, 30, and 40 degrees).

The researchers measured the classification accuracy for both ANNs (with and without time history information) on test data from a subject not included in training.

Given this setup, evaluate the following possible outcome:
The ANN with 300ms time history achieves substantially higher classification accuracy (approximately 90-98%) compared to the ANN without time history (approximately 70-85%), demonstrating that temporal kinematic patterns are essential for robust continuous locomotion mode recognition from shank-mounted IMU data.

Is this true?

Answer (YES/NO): NO